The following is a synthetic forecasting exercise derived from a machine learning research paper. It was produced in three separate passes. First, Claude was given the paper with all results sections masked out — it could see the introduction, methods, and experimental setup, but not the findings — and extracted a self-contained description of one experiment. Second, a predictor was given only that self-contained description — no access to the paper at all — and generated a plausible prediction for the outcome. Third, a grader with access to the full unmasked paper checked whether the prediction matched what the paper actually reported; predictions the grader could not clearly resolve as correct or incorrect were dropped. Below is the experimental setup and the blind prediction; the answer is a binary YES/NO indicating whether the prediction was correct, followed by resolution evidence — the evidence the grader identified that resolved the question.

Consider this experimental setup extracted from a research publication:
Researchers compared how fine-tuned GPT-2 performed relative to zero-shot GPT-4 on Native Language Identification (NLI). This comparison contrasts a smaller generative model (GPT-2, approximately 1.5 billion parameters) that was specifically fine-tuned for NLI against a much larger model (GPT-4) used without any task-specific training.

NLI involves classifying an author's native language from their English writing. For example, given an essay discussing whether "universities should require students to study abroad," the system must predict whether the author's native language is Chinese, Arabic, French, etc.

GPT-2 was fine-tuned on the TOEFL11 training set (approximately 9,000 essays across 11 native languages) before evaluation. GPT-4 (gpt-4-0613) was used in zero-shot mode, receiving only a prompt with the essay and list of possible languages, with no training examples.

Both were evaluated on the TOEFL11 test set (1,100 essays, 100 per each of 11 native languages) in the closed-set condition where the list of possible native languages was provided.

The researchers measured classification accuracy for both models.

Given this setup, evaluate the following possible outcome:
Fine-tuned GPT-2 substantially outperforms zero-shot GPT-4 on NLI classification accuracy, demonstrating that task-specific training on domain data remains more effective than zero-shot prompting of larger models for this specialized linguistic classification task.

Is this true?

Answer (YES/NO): NO